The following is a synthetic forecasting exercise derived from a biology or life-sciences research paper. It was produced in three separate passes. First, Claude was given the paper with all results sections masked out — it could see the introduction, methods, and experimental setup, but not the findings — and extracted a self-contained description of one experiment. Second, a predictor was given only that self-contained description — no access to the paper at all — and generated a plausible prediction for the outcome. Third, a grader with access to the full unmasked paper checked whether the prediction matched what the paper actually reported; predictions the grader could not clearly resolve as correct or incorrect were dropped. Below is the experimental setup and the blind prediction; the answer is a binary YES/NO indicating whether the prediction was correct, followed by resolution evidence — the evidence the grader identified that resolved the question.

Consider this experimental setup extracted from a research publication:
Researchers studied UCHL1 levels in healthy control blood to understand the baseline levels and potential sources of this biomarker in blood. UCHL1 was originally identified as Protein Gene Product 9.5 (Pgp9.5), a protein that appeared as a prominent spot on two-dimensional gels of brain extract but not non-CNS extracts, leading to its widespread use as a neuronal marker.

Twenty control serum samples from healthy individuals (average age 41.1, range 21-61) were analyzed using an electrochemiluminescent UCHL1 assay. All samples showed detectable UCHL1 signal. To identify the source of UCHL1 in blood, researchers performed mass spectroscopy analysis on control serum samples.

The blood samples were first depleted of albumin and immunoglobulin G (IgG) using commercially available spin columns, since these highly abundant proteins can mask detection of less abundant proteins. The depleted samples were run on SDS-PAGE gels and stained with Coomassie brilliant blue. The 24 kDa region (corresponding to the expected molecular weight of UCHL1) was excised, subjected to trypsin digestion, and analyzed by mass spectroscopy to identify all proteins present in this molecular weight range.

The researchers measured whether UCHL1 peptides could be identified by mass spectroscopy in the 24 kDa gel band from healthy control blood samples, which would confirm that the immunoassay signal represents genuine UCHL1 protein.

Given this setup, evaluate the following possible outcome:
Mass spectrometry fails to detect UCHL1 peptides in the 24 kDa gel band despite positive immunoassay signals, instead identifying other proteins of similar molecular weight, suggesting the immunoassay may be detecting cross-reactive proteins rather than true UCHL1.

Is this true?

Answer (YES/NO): NO